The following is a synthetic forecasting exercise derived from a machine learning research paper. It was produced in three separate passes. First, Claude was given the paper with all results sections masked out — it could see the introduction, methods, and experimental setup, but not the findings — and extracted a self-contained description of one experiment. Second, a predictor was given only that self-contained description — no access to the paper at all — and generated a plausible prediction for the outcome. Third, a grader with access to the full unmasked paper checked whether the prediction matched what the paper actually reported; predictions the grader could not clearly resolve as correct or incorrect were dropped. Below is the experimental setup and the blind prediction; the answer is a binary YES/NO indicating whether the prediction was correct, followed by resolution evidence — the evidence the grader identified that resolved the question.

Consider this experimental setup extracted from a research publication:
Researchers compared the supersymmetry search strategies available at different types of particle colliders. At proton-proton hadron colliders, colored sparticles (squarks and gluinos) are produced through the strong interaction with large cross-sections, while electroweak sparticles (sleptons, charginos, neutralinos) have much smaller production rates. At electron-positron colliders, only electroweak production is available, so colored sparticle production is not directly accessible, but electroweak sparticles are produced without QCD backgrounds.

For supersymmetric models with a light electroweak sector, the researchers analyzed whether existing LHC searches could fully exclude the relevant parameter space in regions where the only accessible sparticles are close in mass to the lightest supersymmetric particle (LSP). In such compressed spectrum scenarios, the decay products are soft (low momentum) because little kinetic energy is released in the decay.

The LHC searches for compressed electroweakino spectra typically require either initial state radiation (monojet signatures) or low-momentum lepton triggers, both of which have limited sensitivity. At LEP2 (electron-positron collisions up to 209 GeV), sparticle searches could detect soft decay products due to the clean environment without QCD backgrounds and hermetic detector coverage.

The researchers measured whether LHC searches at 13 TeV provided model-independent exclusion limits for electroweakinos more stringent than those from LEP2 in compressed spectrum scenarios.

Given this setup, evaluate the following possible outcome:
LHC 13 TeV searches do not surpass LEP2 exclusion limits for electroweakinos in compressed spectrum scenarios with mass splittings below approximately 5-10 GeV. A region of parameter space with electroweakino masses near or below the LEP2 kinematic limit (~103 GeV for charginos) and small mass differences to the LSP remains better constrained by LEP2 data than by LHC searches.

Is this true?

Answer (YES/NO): YES